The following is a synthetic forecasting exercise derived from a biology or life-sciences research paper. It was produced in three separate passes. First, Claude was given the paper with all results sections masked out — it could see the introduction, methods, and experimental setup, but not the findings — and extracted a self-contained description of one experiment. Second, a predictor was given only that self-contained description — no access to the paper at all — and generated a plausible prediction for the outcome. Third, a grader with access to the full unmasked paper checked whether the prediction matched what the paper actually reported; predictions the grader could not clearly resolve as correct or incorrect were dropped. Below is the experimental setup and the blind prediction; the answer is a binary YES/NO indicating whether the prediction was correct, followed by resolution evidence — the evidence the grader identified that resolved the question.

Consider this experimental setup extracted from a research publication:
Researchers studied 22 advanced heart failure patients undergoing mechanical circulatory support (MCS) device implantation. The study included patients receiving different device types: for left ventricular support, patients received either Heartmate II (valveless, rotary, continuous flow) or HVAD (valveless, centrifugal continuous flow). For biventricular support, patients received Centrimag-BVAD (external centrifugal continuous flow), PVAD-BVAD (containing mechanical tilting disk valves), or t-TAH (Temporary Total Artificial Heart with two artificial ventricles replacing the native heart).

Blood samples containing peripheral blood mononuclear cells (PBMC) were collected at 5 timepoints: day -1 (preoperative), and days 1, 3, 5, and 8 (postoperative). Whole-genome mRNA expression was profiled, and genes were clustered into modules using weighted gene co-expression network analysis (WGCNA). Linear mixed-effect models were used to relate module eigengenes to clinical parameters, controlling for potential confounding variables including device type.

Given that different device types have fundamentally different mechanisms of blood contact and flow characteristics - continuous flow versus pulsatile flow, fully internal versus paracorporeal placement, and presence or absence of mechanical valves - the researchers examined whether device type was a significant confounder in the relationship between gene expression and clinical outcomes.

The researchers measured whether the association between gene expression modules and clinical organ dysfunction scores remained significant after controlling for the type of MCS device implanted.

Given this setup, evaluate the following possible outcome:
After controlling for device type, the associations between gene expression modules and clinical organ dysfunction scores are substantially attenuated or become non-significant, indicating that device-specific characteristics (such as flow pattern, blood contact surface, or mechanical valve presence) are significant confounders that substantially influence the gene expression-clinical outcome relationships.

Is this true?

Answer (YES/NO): NO